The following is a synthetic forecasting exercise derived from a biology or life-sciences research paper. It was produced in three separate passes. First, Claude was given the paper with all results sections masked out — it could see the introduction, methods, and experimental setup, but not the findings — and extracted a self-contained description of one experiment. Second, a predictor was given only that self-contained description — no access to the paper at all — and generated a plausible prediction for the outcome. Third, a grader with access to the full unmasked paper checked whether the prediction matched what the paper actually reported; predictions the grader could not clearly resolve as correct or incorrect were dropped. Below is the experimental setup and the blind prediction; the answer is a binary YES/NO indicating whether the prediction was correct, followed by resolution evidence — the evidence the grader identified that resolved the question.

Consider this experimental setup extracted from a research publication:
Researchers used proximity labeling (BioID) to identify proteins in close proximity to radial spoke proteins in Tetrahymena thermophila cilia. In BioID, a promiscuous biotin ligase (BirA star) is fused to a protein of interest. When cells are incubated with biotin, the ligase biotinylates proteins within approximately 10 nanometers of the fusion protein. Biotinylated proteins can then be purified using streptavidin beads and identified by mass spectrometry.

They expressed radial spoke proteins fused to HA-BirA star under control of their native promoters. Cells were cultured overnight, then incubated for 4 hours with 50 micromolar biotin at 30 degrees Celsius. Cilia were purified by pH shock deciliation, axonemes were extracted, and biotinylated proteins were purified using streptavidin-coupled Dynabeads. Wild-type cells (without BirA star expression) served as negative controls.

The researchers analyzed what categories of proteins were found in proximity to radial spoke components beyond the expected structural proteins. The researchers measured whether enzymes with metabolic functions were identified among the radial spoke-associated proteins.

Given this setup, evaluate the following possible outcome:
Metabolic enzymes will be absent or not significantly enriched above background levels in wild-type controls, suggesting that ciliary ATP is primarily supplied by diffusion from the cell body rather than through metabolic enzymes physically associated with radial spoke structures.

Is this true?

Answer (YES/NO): NO